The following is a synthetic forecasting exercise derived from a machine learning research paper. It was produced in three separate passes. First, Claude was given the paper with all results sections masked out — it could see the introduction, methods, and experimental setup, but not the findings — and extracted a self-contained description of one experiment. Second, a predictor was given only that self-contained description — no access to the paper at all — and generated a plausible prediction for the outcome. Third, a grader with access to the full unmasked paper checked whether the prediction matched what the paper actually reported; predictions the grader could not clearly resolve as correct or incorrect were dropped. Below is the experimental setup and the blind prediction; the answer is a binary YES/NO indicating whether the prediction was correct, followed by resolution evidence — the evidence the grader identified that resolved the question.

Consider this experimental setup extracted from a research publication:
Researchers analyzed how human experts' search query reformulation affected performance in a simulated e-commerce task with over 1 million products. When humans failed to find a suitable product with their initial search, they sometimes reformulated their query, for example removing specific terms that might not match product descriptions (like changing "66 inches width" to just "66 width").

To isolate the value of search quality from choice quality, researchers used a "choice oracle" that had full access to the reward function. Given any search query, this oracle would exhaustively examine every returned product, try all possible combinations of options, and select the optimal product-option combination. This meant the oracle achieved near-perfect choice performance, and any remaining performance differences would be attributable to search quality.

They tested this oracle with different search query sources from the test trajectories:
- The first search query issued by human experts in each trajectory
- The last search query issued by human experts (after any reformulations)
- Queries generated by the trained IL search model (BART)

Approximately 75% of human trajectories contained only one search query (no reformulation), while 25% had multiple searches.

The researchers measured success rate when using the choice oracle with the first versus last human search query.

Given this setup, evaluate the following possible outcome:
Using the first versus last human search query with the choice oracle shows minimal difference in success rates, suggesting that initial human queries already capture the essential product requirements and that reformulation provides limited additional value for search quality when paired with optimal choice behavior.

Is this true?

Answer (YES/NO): NO